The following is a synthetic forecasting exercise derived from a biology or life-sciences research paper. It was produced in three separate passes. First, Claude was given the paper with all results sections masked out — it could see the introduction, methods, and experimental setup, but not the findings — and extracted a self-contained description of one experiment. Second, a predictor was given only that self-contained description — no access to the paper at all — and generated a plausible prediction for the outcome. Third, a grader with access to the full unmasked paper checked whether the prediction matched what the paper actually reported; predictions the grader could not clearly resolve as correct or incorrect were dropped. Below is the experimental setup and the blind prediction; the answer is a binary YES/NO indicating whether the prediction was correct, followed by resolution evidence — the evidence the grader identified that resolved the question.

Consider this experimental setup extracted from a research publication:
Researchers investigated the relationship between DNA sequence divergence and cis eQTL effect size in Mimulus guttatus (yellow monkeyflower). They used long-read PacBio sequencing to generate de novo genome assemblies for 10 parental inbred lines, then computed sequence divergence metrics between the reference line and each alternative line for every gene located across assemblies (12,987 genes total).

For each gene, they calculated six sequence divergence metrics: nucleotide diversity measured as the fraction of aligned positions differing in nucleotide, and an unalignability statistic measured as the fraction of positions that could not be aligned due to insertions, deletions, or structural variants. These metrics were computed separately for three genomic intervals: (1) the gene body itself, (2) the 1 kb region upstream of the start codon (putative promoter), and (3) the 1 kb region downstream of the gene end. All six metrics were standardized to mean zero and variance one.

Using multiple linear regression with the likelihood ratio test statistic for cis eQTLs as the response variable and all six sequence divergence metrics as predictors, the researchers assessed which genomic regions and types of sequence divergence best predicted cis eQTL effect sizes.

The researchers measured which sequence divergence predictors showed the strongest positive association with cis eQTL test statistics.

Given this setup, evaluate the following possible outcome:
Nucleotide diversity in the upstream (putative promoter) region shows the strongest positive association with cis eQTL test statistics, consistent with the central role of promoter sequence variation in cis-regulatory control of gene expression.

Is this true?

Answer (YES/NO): NO